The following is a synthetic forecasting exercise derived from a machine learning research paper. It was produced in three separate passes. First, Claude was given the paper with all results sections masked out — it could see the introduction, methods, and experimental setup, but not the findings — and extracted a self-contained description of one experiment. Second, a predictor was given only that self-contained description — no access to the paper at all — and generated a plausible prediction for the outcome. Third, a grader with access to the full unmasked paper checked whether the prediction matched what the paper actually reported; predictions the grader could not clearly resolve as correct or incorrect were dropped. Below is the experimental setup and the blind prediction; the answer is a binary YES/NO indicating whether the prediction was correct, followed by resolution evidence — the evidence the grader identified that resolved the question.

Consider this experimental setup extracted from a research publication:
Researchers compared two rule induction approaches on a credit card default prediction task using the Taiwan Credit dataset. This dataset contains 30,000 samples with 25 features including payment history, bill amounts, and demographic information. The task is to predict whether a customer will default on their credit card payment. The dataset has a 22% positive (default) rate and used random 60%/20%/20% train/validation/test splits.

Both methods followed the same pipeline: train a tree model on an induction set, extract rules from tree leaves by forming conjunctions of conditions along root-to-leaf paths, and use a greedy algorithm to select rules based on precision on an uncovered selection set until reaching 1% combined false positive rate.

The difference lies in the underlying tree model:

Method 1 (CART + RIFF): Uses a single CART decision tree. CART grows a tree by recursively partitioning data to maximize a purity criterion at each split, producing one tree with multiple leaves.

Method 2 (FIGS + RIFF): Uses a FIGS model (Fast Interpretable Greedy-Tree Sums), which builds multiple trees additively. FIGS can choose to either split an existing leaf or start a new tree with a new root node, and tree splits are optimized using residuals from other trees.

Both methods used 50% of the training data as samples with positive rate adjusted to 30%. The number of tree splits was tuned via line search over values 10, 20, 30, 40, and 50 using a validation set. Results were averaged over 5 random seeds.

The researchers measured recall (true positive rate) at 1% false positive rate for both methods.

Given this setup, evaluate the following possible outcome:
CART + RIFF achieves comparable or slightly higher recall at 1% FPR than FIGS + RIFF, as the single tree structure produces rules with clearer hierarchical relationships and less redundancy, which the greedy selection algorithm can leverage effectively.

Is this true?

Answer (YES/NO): YES